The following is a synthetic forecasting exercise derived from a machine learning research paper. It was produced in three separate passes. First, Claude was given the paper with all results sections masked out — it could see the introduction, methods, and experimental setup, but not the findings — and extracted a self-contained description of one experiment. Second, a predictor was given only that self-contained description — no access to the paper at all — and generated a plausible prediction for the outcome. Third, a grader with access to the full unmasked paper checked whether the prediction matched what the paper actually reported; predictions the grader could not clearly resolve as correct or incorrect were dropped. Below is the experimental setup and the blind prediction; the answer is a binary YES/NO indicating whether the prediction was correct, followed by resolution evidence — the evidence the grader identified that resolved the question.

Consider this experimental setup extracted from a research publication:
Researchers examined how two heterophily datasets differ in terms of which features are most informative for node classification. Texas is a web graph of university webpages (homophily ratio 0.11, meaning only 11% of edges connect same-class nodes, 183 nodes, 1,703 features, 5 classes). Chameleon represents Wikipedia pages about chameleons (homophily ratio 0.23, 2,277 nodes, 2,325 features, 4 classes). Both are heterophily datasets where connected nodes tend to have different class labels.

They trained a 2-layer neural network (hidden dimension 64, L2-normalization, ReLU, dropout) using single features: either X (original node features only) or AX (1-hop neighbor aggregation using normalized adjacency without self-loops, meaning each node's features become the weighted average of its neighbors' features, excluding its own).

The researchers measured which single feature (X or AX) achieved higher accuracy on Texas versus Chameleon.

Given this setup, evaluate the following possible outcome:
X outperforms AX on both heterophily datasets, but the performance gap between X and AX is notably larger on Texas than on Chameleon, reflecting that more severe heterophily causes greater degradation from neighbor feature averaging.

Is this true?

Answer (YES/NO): NO